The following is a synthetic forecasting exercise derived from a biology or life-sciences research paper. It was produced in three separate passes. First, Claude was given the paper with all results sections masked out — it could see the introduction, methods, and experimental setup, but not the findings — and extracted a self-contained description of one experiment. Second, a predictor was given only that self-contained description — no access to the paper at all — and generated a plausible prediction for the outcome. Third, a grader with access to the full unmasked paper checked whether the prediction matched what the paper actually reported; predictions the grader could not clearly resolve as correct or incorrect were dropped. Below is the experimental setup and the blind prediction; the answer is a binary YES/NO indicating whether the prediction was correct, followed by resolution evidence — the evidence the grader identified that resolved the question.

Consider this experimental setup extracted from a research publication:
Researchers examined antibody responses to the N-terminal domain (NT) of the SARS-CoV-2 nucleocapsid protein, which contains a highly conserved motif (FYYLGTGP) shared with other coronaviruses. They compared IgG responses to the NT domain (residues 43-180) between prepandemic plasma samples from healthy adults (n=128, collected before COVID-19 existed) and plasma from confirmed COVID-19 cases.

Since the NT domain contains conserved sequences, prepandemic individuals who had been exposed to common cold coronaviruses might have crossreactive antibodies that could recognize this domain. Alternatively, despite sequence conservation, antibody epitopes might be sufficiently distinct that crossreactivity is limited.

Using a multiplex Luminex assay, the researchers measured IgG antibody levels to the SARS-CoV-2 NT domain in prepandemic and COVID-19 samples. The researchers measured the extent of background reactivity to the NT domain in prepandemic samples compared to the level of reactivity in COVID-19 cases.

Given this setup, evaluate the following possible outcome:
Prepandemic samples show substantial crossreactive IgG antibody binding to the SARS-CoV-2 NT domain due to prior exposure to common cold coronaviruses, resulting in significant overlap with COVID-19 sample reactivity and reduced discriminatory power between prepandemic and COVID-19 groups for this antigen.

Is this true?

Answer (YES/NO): YES